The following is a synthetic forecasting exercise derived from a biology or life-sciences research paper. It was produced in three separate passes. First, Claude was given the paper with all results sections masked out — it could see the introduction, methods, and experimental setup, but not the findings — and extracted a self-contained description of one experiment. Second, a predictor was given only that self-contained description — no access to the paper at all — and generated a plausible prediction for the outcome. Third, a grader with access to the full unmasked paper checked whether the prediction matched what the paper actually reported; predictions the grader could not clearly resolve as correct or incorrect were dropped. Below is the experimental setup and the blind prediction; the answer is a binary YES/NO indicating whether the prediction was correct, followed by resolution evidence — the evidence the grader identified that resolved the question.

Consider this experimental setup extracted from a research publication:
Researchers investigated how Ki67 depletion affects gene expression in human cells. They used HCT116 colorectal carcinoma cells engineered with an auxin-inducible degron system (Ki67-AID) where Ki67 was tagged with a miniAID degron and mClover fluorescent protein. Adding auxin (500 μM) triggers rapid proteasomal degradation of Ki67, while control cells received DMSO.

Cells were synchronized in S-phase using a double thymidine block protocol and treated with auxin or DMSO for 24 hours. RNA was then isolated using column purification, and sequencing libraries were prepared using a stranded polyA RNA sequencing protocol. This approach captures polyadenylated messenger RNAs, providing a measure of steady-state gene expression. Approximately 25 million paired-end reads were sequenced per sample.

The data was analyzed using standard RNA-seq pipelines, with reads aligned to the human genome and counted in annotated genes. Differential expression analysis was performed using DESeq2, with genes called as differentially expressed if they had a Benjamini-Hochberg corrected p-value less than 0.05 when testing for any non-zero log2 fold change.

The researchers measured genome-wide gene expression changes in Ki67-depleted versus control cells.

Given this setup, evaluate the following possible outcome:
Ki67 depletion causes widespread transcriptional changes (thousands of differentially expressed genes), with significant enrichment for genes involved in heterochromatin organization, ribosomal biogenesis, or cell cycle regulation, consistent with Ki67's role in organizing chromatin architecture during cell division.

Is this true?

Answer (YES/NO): NO